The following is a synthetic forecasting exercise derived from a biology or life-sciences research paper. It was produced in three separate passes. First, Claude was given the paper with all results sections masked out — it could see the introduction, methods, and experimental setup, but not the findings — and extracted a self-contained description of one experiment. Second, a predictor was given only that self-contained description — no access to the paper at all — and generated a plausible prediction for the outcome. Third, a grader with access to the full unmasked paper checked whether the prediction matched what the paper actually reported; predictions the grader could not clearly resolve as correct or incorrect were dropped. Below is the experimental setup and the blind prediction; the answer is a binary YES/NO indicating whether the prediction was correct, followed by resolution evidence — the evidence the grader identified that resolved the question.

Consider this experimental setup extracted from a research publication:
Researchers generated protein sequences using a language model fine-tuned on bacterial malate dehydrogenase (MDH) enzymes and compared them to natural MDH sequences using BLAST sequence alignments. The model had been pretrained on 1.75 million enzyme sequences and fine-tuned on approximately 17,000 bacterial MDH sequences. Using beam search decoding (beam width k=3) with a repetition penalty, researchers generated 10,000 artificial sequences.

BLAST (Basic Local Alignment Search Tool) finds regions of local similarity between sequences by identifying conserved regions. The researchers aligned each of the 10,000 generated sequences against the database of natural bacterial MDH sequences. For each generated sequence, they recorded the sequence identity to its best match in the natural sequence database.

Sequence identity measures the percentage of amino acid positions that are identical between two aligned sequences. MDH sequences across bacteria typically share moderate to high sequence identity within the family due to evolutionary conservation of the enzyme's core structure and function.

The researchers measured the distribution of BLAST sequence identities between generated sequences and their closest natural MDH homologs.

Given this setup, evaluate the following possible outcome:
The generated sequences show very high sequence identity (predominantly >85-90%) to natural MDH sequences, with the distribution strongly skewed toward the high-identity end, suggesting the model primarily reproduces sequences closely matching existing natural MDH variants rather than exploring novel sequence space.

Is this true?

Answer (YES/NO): NO